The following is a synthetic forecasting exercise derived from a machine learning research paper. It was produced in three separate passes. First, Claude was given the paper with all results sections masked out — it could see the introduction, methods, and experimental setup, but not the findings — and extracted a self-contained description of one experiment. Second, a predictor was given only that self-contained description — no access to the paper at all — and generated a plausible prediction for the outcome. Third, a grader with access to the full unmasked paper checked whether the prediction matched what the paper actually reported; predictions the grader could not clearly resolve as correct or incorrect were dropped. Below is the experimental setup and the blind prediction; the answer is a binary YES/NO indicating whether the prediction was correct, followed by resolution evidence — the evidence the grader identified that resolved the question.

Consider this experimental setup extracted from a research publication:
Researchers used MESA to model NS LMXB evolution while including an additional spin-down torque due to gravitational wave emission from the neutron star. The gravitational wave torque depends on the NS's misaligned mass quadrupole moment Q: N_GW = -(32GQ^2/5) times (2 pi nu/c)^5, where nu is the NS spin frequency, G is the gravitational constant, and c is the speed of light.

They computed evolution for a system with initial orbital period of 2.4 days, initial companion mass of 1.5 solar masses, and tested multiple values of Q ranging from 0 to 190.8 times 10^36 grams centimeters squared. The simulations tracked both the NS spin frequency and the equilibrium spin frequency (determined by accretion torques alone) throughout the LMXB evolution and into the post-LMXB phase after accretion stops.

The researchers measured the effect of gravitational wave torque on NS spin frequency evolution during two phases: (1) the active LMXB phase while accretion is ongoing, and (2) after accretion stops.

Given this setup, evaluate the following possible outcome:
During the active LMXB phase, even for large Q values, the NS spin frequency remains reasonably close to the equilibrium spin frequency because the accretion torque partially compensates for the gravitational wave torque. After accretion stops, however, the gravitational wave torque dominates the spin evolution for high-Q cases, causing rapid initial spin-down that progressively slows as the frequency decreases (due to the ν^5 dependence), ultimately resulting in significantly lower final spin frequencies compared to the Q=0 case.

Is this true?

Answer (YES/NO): YES